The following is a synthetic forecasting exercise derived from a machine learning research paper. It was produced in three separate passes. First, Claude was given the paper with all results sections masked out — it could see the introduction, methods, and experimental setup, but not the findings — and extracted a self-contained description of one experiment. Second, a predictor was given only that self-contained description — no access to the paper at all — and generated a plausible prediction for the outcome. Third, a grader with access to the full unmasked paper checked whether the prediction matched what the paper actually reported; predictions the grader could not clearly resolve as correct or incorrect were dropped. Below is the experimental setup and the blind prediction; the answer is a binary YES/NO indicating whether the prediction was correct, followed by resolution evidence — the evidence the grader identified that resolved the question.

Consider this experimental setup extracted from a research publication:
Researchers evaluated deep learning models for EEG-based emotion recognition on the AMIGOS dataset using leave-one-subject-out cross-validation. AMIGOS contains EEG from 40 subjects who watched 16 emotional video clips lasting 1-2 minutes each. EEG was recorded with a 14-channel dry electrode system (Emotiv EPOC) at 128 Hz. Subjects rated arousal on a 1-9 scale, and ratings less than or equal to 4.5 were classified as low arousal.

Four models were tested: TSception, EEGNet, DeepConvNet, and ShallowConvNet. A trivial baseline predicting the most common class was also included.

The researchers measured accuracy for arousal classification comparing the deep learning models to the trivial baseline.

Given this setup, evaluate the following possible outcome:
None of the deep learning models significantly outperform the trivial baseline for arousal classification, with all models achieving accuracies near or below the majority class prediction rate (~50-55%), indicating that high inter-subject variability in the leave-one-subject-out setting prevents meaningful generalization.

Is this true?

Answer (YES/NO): NO